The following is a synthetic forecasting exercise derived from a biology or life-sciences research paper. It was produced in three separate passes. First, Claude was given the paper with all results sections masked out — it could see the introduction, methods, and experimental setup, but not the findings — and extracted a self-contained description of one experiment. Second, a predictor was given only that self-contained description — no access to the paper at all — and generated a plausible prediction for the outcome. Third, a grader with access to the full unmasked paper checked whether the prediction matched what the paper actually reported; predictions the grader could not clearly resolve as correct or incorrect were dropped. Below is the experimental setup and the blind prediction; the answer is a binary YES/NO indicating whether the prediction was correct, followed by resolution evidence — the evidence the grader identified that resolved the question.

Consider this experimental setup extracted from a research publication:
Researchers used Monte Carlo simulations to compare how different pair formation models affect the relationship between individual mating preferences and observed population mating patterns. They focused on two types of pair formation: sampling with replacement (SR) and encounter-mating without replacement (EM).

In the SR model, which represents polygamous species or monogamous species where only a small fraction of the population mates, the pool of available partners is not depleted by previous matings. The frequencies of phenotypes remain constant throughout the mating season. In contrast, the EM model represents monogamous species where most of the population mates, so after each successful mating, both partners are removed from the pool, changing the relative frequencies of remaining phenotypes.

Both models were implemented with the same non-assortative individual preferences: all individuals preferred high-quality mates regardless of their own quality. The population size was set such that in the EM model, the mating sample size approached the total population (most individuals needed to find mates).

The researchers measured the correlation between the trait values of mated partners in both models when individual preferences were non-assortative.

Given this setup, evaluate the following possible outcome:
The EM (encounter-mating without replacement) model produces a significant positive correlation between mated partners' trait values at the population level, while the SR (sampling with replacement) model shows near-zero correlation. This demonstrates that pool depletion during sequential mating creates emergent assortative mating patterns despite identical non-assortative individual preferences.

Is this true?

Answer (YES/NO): YES